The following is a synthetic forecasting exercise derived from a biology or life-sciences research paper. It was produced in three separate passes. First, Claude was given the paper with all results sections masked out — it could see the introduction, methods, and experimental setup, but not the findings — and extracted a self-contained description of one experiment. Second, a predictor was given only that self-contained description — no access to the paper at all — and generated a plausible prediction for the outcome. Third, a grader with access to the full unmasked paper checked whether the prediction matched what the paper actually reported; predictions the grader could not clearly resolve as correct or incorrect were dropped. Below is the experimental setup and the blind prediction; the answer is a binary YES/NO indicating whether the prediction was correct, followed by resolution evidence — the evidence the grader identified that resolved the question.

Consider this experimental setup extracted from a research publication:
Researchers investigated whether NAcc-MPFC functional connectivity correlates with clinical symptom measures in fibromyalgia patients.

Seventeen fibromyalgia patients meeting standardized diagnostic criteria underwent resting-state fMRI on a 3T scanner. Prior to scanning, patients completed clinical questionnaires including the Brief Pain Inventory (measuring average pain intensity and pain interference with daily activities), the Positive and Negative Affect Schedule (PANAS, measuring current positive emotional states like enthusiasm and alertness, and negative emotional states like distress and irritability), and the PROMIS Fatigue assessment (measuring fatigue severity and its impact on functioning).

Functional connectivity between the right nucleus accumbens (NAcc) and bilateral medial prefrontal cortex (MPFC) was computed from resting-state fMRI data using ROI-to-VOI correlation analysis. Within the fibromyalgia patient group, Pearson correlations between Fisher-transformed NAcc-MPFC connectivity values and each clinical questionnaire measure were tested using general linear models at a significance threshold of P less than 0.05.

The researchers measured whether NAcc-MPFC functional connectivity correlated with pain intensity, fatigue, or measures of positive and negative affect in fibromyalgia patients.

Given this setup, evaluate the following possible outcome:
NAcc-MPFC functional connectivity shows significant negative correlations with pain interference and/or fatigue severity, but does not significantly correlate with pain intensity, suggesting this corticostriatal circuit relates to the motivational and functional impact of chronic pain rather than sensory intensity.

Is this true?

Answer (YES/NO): NO